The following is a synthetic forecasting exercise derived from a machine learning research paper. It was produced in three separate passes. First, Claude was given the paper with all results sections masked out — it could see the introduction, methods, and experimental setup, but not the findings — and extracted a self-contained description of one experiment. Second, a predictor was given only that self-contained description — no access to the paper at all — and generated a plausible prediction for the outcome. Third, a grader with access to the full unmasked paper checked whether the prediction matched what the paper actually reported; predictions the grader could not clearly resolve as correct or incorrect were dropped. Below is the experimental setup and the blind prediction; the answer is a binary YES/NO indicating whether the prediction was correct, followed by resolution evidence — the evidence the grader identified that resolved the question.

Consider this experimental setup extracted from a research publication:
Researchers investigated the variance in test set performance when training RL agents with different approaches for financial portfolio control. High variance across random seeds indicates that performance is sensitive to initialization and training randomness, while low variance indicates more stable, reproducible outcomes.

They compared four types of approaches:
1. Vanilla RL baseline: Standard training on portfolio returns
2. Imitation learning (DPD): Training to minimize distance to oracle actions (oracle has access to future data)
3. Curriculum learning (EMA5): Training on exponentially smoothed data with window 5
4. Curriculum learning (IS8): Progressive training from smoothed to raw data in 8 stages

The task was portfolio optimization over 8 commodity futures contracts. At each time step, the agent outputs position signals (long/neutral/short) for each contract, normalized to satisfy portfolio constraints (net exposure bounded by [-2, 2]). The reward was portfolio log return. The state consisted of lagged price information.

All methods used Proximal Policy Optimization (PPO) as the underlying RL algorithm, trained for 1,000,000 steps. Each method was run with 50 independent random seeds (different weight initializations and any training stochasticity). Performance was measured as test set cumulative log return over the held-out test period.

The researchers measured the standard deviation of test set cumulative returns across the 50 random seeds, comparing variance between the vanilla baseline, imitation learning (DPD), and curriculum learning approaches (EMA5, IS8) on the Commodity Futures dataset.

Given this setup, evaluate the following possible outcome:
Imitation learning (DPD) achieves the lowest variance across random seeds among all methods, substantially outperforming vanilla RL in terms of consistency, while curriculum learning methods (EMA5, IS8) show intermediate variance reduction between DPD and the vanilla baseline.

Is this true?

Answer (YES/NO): NO